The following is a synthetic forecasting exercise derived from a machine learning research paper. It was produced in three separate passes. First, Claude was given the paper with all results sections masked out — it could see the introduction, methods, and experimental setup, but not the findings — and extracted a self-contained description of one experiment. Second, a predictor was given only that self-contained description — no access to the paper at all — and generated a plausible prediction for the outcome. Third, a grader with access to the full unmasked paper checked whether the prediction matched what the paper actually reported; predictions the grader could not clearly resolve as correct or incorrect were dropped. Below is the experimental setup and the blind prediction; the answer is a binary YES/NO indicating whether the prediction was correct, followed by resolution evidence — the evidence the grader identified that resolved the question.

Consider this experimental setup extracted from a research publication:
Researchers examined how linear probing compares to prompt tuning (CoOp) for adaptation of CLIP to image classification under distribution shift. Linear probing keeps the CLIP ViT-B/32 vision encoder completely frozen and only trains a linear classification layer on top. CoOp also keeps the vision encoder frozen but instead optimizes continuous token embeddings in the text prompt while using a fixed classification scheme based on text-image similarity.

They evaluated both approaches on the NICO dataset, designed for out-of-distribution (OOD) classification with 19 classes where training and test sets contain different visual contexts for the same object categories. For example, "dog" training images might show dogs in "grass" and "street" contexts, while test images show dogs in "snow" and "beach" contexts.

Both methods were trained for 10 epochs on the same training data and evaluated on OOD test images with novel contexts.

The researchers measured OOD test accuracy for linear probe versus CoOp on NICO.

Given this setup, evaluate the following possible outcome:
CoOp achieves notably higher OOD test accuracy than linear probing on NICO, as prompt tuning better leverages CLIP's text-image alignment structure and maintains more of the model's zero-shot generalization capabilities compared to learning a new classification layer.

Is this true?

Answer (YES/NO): NO